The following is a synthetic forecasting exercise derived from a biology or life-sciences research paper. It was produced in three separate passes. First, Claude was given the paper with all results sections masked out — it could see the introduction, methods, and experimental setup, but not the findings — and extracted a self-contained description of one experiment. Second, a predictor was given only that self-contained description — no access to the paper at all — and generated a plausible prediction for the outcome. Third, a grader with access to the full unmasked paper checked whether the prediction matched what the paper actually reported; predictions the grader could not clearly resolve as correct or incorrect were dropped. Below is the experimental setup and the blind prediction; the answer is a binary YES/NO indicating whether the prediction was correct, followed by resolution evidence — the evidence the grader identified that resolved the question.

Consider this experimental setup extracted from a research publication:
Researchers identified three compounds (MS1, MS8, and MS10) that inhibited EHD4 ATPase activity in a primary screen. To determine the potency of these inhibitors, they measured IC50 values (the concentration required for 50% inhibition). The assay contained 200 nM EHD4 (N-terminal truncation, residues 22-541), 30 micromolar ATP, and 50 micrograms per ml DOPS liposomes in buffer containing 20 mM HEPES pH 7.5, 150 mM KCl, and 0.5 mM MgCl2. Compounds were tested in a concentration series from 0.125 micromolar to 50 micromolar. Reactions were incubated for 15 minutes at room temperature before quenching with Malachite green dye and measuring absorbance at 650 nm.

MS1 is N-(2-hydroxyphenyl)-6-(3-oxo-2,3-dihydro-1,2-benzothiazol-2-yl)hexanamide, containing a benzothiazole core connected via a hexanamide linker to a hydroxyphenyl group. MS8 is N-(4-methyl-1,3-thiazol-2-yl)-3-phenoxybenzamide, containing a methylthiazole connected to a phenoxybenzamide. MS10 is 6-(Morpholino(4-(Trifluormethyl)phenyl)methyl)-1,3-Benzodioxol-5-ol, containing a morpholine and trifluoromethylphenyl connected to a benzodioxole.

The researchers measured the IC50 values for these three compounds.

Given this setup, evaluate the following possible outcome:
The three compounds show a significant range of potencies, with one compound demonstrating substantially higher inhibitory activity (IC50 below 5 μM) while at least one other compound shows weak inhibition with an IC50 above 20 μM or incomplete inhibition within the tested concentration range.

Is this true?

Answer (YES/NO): NO